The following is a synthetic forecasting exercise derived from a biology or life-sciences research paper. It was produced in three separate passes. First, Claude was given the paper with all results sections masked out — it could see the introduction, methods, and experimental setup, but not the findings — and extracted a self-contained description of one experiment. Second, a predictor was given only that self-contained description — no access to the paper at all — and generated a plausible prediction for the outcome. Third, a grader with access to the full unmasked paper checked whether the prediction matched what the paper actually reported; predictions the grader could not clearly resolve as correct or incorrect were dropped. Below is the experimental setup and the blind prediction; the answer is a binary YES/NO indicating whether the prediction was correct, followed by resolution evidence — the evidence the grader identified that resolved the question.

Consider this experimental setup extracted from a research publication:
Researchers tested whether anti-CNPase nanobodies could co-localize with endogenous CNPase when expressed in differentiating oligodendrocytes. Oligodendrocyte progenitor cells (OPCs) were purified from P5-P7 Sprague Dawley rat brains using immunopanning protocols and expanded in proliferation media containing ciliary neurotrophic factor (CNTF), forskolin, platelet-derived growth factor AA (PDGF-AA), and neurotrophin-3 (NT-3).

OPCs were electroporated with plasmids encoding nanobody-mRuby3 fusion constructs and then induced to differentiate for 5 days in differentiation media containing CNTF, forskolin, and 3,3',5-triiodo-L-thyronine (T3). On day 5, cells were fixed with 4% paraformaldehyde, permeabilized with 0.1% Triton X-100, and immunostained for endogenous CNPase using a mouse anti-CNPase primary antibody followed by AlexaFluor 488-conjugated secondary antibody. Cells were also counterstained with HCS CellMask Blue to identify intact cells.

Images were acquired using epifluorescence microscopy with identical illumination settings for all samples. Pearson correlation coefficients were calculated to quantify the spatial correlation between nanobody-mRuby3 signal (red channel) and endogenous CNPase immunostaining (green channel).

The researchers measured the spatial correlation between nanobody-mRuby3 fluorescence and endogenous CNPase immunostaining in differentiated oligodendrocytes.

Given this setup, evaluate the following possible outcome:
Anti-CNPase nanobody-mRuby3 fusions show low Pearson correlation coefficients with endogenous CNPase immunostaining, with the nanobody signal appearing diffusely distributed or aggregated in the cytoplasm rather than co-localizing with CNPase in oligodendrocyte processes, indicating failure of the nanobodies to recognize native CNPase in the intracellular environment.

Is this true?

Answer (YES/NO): NO